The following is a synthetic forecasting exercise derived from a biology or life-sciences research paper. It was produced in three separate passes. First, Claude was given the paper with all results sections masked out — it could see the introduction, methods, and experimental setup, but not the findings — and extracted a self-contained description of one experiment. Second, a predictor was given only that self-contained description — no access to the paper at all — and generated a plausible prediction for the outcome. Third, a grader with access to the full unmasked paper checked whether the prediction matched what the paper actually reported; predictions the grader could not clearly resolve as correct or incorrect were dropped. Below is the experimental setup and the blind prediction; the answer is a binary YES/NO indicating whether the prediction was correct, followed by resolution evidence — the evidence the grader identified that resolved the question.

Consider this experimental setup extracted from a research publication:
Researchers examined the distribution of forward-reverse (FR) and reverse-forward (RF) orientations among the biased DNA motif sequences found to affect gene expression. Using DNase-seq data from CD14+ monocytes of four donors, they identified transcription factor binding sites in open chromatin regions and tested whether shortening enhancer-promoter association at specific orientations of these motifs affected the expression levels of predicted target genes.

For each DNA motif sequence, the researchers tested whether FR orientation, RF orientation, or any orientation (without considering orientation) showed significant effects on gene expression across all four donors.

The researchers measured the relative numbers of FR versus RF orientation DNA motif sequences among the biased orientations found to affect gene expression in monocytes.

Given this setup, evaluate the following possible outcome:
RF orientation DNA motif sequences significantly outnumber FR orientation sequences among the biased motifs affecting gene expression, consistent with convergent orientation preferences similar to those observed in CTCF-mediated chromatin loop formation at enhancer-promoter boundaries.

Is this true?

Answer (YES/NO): NO